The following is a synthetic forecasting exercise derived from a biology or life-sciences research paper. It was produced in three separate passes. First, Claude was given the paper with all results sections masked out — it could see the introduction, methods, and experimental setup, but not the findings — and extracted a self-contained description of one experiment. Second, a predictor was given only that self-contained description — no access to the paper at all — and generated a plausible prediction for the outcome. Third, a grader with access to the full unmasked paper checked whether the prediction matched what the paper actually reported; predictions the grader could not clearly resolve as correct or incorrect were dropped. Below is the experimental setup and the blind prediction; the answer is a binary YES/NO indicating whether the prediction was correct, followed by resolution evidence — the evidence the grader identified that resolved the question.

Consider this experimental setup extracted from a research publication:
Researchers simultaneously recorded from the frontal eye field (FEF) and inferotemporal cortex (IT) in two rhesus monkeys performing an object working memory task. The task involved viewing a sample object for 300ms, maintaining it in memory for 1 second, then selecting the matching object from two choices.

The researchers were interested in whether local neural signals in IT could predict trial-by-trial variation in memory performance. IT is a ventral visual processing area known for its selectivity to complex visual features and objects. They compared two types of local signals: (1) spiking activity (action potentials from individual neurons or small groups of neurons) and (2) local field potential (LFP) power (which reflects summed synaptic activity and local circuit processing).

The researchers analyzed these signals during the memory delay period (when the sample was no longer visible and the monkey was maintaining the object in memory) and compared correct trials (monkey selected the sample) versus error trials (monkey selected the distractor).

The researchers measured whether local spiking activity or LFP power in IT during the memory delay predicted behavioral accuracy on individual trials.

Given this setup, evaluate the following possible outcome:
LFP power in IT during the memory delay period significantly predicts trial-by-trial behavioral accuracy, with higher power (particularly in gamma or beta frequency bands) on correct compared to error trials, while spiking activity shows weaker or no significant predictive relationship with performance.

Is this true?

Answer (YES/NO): NO